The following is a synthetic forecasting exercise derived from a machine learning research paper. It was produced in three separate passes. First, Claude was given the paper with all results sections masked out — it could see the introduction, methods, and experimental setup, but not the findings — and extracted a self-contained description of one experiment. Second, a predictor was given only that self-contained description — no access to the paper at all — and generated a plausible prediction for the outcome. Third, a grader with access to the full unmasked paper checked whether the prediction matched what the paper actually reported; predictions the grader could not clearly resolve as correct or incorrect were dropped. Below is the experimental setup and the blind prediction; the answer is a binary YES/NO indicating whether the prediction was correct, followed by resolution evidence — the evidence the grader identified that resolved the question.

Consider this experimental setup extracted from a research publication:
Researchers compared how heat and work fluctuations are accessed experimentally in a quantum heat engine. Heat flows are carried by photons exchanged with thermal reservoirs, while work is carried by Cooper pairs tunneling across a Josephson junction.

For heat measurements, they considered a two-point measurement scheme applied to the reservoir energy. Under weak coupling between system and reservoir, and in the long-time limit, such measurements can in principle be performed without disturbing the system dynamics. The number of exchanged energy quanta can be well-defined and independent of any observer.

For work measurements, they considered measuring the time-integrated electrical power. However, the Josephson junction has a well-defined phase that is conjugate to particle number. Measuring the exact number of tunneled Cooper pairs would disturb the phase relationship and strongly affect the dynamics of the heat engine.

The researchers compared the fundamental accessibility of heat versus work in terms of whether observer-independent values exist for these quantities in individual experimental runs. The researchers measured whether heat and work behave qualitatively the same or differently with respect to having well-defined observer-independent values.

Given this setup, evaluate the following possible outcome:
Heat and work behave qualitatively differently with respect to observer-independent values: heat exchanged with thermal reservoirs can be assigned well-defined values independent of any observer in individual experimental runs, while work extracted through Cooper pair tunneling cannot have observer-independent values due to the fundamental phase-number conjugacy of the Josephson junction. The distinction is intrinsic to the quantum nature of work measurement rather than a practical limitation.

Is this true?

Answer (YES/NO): YES